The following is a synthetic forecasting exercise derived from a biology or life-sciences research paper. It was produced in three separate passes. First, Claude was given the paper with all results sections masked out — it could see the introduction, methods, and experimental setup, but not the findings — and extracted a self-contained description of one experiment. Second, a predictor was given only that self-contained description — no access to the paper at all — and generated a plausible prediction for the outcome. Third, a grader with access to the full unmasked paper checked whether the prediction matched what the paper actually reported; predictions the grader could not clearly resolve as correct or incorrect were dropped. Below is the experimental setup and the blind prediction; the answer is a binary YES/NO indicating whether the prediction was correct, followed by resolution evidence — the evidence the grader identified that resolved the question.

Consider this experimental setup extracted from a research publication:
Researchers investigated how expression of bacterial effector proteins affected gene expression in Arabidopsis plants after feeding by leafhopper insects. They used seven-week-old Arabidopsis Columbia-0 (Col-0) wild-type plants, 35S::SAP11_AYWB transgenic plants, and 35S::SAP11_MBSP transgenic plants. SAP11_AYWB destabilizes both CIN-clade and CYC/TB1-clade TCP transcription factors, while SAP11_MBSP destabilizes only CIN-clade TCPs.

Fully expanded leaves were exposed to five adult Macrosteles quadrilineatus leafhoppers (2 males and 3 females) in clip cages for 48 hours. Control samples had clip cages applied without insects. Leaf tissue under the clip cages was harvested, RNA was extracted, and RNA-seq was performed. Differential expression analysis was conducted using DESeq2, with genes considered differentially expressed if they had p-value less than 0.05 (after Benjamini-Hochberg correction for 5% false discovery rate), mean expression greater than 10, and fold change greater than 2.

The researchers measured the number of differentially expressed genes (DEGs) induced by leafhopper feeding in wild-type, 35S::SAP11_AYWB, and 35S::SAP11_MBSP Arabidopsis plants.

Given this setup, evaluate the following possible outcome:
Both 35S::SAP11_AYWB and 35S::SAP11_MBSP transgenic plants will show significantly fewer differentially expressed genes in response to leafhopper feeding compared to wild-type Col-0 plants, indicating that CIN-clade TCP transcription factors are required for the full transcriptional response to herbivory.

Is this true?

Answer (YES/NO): NO